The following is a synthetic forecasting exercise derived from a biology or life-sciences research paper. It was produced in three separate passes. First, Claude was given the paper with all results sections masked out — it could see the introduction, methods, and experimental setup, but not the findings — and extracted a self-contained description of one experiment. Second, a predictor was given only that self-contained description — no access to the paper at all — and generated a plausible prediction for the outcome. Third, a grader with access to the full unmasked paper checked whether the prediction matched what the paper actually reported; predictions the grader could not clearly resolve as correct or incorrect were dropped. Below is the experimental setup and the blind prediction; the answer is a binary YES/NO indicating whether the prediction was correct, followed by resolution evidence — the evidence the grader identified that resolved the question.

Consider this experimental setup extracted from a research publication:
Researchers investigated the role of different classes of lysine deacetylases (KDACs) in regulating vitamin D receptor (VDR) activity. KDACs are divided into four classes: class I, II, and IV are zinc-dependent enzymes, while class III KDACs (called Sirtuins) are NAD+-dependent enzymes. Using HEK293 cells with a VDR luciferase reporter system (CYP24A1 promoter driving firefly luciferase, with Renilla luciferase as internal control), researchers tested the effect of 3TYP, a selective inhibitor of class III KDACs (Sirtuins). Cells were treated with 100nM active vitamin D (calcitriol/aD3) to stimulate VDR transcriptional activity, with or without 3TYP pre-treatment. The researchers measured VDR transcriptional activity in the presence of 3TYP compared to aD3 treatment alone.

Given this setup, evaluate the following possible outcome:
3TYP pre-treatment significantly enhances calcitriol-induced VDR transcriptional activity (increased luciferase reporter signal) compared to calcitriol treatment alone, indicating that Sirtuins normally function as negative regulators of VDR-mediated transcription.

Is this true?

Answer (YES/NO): NO